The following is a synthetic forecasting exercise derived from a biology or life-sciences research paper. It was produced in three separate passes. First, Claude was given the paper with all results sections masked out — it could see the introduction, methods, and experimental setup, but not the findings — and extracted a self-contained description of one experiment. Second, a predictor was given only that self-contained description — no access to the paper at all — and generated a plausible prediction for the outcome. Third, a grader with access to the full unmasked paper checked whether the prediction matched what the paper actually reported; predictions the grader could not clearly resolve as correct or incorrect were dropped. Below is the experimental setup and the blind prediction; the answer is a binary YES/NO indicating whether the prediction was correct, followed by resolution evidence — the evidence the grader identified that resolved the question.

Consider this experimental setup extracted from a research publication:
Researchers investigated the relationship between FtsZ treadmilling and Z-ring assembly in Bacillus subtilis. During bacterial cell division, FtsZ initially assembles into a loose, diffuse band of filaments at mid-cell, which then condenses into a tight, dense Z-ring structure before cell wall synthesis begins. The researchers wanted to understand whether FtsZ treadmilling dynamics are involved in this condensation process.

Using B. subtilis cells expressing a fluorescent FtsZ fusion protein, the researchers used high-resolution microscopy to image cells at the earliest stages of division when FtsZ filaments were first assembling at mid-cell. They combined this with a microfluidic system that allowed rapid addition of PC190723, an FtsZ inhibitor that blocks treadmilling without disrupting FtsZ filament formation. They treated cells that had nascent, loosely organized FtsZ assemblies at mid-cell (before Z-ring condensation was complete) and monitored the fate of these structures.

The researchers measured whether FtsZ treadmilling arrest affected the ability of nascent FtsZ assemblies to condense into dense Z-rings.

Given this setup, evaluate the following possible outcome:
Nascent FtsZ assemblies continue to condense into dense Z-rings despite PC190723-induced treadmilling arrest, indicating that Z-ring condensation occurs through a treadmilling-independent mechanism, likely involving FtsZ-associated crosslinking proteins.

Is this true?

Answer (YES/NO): NO